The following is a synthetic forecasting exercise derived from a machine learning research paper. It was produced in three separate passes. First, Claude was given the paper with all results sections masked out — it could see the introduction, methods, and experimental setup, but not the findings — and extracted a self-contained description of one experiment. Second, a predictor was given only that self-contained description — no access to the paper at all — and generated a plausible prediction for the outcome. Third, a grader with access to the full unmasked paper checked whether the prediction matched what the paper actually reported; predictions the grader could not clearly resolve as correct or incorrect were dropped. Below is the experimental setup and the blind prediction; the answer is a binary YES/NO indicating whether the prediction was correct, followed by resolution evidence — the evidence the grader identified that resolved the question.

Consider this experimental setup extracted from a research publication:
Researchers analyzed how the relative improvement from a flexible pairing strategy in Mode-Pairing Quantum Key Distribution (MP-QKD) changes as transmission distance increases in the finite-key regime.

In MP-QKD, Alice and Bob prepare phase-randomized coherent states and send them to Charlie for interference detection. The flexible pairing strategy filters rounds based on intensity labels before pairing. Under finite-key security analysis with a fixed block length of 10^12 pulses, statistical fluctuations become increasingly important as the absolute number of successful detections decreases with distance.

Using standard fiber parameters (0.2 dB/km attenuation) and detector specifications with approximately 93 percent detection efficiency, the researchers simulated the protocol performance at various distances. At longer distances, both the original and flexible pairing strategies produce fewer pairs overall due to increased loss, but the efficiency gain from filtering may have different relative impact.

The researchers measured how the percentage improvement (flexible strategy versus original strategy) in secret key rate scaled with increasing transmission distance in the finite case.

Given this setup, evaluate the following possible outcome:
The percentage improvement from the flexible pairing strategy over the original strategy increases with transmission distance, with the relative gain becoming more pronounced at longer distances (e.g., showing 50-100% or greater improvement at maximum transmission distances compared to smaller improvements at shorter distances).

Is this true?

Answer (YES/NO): NO